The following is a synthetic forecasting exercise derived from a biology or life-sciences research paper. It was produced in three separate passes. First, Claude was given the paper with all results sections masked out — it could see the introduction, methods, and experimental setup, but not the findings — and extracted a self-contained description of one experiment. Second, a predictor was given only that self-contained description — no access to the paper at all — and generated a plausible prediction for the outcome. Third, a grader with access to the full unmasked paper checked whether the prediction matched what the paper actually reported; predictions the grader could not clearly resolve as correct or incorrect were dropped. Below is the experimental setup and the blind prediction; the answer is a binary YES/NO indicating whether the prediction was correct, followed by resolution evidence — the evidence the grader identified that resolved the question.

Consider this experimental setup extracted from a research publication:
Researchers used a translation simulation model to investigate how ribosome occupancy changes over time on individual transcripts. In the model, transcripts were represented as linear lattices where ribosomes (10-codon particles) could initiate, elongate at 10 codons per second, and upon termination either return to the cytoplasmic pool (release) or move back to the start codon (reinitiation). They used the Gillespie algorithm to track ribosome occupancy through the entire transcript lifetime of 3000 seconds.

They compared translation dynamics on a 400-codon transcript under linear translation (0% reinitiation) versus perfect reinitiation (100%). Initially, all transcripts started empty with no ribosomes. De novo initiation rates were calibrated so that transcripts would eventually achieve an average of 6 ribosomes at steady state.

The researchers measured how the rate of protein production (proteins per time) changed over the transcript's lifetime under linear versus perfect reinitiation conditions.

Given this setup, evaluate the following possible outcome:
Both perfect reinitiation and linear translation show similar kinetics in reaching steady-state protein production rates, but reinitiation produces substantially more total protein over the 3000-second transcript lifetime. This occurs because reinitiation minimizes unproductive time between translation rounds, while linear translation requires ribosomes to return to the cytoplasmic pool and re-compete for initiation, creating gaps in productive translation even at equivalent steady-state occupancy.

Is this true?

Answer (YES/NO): NO